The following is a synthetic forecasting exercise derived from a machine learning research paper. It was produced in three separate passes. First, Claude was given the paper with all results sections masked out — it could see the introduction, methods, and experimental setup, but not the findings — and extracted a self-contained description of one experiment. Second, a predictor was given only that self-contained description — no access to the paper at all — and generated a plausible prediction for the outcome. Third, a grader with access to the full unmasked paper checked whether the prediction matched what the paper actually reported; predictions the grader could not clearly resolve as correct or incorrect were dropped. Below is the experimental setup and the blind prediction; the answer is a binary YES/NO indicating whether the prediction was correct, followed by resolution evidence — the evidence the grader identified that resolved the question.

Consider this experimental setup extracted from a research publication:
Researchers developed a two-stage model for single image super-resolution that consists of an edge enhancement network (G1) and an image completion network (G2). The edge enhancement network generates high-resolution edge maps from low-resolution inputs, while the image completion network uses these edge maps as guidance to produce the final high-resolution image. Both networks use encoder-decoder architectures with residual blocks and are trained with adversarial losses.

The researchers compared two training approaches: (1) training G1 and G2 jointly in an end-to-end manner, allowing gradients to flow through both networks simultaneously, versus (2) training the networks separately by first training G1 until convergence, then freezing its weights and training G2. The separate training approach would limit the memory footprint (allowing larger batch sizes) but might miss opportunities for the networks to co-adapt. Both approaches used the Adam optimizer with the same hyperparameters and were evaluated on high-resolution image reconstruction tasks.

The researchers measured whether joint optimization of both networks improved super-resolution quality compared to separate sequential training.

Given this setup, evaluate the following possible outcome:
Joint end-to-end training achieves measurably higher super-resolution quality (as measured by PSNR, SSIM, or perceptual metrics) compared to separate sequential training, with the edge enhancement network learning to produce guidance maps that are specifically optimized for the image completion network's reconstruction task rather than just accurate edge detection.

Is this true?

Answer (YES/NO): NO